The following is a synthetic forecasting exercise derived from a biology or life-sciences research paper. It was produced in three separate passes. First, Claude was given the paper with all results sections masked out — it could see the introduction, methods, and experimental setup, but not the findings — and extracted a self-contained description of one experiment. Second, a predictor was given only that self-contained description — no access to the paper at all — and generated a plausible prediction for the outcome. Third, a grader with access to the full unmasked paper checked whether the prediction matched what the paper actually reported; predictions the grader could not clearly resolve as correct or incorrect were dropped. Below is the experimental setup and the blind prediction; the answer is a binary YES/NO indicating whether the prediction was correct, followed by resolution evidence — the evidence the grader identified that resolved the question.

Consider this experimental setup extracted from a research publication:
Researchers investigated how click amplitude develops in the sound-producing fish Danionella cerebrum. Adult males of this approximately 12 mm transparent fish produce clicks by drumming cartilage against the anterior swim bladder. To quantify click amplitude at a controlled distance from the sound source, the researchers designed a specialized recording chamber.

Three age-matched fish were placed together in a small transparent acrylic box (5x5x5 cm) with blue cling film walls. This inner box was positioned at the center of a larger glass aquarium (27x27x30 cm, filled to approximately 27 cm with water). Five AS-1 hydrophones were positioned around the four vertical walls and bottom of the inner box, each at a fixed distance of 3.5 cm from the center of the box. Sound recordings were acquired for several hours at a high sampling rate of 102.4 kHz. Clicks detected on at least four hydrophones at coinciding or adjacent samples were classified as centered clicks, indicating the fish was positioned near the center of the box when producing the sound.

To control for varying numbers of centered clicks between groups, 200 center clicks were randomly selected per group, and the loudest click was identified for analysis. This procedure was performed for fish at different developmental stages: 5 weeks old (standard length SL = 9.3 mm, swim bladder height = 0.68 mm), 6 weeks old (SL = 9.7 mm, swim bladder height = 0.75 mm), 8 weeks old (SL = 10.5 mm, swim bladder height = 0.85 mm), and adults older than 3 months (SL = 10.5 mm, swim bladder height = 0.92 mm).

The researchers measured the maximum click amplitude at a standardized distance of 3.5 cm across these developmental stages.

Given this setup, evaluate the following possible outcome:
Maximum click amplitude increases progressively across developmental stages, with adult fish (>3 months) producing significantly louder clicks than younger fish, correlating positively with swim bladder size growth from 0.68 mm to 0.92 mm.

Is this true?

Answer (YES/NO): YES